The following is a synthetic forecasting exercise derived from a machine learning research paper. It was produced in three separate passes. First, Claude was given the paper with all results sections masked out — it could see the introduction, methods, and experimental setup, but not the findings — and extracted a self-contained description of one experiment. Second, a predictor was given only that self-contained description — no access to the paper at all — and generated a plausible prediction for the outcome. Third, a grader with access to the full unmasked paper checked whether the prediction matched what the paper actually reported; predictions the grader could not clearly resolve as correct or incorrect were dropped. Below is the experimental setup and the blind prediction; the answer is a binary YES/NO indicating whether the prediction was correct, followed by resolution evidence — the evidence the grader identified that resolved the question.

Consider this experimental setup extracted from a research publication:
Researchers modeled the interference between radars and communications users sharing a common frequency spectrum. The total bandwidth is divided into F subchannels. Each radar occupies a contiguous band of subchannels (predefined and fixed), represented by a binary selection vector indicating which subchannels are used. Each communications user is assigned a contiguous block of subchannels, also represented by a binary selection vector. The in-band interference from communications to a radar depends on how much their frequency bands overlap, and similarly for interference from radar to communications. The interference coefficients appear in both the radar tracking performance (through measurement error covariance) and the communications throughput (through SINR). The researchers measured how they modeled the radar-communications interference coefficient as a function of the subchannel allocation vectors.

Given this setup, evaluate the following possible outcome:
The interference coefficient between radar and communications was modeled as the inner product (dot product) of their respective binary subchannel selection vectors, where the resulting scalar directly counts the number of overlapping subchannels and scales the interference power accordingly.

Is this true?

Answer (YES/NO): YES